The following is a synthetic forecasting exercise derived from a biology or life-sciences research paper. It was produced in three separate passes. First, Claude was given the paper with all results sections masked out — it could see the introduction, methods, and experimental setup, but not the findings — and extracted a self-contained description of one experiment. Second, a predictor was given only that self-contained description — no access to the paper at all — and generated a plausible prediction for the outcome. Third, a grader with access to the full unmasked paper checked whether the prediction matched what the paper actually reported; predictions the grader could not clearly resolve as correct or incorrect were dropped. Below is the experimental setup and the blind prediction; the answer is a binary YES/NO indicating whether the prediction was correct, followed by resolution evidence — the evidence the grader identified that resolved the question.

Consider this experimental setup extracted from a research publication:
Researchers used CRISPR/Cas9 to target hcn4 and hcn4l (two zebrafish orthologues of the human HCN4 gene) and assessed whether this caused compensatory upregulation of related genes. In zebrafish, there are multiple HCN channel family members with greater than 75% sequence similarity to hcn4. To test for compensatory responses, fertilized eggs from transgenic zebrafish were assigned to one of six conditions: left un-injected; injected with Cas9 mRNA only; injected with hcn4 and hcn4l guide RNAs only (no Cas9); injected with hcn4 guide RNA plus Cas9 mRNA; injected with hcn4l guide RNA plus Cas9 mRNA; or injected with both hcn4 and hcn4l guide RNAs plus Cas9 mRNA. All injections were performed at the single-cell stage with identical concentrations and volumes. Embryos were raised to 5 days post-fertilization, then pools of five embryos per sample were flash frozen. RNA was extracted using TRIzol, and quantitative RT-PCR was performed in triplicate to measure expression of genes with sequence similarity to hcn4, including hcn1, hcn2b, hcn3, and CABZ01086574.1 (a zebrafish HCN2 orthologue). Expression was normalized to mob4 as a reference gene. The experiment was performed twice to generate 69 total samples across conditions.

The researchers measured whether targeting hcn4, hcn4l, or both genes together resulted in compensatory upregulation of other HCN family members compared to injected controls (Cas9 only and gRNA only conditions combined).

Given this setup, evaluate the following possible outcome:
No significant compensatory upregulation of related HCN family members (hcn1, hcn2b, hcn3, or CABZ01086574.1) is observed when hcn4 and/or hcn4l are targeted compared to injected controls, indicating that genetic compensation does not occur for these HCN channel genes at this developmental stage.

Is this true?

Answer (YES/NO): NO